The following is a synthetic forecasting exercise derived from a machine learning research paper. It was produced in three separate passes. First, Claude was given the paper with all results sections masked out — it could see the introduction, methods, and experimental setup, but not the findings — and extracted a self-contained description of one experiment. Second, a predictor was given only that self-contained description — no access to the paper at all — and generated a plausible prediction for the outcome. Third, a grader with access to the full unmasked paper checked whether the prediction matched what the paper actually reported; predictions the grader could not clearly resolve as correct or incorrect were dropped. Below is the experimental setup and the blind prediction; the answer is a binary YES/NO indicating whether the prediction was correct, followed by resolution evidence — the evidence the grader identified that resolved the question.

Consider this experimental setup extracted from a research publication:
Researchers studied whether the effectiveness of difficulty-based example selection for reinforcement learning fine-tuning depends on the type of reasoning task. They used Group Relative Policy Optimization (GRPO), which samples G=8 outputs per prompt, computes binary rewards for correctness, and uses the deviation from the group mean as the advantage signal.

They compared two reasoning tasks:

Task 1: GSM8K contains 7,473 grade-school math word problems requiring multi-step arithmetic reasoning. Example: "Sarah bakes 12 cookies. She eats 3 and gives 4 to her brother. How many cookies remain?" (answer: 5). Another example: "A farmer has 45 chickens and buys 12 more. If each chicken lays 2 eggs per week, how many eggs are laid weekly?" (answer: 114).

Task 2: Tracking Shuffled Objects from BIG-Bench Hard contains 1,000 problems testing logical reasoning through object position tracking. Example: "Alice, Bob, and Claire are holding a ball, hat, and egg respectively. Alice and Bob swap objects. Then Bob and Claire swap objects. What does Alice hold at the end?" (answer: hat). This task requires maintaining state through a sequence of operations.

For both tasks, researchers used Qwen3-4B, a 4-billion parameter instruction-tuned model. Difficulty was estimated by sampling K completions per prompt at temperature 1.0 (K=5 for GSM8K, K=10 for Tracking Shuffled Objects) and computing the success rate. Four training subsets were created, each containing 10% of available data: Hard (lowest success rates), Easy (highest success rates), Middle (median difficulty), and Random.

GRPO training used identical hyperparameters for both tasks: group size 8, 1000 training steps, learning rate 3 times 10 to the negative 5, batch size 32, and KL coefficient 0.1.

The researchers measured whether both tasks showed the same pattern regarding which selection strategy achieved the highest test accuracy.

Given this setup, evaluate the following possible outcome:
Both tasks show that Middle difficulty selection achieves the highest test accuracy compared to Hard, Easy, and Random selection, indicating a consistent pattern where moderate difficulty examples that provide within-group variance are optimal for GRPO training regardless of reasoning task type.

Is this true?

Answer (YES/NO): NO